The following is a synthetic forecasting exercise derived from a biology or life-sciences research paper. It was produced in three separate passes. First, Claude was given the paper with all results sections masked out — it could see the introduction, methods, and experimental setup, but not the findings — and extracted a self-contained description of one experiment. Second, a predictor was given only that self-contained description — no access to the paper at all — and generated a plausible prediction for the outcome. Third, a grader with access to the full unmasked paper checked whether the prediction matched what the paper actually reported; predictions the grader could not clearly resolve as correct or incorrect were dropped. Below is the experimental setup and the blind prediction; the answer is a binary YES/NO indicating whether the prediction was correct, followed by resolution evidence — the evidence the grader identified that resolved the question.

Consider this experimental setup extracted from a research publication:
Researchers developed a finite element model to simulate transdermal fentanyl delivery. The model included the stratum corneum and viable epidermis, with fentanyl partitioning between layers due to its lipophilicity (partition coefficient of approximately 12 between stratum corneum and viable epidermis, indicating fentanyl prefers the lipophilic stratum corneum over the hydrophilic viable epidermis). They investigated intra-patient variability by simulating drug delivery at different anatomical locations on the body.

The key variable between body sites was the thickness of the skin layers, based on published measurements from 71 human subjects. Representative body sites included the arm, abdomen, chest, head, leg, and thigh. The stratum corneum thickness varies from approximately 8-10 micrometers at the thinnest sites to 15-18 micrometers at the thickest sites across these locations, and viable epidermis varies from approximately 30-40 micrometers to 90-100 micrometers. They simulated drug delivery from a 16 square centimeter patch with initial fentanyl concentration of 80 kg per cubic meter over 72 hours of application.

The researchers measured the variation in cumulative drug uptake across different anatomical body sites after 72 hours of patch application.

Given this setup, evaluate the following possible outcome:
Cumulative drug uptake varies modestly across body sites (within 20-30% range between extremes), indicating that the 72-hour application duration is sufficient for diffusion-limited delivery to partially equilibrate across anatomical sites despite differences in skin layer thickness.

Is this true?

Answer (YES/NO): NO